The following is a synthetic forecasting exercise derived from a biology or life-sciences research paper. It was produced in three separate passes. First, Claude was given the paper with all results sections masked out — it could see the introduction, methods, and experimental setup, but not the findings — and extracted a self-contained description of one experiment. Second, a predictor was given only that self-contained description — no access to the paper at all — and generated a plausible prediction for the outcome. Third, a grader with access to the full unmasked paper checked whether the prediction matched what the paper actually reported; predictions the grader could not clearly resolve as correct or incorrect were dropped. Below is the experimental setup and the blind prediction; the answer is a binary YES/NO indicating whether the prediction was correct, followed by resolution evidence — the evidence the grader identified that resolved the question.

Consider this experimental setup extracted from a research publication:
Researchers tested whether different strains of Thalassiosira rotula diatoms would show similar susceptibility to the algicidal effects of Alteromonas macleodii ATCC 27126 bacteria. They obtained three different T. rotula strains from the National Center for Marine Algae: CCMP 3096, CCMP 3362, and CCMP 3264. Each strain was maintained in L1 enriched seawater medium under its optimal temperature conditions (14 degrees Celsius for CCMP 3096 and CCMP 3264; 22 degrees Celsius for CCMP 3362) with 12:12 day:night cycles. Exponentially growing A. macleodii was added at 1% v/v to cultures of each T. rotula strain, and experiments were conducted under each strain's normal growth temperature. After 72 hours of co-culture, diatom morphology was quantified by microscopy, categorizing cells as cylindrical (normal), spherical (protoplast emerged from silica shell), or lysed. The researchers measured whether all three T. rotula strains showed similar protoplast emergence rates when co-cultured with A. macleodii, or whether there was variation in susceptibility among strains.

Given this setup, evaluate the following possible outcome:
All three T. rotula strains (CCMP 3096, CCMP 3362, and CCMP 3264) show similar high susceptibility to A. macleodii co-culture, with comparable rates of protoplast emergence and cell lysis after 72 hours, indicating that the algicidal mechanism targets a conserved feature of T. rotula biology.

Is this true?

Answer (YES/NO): NO